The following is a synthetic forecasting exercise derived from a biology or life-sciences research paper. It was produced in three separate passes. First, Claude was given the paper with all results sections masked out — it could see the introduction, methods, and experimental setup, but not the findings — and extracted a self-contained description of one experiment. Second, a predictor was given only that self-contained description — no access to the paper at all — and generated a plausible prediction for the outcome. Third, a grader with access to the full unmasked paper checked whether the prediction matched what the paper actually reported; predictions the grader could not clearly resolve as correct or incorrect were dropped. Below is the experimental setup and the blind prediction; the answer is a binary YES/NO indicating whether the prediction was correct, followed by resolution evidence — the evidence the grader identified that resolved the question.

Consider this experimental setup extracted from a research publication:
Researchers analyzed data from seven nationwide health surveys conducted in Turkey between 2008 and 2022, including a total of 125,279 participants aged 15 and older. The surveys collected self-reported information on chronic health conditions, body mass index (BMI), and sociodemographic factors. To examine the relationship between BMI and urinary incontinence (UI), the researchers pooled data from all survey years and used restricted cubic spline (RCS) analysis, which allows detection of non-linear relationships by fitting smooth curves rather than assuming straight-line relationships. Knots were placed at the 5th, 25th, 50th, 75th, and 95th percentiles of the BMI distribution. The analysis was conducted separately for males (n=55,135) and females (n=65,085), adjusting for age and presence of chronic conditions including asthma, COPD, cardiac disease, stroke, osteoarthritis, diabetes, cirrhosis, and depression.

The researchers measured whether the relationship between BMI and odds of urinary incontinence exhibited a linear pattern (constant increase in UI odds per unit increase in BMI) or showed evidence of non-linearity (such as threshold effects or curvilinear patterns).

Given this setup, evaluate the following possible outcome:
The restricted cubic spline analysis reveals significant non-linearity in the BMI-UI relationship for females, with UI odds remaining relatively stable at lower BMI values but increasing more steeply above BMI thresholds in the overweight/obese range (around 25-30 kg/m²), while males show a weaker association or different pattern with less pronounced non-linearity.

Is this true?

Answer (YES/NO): NO